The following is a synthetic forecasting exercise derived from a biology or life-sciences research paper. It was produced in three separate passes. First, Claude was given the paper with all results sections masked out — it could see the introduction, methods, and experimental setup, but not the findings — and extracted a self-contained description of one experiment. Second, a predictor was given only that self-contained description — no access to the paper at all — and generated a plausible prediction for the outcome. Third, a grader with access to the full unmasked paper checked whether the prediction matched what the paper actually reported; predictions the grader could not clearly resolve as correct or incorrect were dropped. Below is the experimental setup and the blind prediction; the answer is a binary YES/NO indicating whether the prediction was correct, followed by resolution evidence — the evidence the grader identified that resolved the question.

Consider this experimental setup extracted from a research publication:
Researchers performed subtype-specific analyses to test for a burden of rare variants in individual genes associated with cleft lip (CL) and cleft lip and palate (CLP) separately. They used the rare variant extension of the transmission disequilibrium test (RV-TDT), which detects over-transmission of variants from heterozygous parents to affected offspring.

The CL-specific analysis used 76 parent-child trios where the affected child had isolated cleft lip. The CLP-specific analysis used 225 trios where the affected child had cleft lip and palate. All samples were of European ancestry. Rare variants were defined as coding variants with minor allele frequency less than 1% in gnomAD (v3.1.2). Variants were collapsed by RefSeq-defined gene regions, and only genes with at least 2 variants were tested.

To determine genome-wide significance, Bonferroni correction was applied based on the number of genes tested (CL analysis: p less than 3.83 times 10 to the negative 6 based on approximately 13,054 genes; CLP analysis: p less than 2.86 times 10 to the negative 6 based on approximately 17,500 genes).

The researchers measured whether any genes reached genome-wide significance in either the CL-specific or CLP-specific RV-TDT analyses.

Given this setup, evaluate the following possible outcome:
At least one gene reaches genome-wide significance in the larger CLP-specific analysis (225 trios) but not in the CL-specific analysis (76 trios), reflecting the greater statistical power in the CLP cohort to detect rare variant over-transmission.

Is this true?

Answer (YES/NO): NO